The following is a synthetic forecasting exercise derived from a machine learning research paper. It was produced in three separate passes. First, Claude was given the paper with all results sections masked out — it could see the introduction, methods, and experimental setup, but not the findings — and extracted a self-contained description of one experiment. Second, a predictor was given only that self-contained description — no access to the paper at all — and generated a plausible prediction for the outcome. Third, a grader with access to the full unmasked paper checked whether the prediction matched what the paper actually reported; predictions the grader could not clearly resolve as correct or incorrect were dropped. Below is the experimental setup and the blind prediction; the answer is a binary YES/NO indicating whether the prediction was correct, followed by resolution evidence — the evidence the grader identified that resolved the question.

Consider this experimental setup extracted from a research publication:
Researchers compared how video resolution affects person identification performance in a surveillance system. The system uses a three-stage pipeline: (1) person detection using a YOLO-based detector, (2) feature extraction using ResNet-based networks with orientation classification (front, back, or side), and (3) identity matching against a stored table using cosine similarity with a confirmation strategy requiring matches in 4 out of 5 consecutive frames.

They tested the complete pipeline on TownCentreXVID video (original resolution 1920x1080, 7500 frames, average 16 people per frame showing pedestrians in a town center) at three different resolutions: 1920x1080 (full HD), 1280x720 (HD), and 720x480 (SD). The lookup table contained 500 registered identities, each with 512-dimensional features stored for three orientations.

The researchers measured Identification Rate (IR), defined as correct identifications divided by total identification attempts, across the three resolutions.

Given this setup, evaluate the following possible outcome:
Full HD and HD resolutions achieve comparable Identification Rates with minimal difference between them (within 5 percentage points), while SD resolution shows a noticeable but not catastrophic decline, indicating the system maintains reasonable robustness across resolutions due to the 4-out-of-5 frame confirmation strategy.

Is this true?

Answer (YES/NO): YES